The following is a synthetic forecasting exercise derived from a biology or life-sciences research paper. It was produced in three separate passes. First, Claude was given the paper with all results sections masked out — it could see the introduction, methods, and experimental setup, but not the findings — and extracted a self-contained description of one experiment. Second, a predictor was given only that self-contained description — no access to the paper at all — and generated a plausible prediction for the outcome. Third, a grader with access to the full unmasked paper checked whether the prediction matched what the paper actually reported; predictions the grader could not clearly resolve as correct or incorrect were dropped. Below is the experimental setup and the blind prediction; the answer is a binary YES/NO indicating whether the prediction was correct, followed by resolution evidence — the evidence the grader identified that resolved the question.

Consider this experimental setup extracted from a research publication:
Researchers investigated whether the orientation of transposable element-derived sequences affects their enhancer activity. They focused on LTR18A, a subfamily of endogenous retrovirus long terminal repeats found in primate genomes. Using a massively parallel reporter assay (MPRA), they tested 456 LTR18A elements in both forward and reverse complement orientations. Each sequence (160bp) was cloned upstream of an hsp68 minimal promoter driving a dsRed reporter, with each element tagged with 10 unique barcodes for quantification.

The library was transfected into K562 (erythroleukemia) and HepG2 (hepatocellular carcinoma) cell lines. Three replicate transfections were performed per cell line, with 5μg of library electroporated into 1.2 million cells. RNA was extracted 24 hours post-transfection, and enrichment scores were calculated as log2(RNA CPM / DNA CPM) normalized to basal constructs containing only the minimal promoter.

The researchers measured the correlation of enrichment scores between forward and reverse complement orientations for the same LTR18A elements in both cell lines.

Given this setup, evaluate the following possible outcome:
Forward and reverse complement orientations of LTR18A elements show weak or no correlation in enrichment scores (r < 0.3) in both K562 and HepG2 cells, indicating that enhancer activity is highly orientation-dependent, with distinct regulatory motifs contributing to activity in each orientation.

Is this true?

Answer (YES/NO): NO